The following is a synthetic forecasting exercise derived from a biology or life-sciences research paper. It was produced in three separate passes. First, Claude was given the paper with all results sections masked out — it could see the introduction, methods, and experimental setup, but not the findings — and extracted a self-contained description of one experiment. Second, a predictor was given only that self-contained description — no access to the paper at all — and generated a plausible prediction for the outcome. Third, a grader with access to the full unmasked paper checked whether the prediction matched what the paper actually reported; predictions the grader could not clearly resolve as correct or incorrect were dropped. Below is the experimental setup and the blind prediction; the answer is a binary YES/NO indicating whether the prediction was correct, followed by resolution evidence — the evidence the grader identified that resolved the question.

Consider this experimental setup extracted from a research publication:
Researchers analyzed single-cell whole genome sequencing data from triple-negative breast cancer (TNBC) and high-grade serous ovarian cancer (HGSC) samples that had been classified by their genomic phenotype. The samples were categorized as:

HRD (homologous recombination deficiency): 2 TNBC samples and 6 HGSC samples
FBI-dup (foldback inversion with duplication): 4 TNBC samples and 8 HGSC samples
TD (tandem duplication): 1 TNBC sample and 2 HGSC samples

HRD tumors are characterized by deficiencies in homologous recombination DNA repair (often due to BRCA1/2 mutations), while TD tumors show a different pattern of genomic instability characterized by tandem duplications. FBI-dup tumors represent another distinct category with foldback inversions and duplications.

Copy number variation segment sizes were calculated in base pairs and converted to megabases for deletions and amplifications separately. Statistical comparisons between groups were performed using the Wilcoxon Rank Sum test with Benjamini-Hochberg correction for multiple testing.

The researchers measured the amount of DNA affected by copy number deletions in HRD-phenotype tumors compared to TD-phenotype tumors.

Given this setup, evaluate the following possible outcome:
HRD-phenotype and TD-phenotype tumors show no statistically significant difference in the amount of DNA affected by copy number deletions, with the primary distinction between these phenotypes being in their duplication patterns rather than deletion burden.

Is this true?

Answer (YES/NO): NO